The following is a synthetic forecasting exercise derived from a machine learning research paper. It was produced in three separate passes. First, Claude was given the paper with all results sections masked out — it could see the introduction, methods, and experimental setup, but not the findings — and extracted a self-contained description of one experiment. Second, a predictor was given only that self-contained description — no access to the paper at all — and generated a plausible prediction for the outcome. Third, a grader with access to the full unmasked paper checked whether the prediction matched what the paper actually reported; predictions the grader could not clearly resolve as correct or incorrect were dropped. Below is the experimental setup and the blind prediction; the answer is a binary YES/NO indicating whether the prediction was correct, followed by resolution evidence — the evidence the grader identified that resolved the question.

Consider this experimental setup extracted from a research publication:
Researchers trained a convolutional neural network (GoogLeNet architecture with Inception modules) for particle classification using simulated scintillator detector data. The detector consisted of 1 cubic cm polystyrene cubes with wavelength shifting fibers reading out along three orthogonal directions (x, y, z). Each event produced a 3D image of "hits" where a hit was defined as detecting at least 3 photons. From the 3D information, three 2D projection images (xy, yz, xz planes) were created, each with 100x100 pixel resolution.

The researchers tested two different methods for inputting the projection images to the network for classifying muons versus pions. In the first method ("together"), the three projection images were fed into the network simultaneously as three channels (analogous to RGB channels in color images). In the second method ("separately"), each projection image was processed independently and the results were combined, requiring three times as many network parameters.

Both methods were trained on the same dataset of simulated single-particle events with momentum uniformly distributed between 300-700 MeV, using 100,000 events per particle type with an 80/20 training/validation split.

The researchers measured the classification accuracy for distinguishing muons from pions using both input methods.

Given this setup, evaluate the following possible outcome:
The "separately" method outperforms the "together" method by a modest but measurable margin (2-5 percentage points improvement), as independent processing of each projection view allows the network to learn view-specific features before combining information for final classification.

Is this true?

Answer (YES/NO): NO